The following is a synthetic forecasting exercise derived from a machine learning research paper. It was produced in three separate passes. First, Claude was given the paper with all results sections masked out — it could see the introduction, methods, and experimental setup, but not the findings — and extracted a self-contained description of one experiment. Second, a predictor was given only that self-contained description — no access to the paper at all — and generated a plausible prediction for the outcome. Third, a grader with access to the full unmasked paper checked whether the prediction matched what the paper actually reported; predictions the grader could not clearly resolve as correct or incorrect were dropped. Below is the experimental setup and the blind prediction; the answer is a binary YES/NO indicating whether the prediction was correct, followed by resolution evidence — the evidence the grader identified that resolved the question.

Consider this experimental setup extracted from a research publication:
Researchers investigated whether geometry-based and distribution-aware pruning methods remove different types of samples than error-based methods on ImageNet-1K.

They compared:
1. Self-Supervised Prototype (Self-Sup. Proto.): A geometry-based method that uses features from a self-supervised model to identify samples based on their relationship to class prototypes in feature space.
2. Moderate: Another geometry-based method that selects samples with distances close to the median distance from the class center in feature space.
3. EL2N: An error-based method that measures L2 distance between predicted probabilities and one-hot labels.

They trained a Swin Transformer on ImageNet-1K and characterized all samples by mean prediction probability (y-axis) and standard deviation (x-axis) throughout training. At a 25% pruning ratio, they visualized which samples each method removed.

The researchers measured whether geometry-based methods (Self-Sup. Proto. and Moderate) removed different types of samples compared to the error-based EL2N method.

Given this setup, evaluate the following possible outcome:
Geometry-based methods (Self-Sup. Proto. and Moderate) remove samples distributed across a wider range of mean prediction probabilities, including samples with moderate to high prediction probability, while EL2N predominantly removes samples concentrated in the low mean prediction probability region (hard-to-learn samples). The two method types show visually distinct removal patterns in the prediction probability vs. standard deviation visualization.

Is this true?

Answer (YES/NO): NO